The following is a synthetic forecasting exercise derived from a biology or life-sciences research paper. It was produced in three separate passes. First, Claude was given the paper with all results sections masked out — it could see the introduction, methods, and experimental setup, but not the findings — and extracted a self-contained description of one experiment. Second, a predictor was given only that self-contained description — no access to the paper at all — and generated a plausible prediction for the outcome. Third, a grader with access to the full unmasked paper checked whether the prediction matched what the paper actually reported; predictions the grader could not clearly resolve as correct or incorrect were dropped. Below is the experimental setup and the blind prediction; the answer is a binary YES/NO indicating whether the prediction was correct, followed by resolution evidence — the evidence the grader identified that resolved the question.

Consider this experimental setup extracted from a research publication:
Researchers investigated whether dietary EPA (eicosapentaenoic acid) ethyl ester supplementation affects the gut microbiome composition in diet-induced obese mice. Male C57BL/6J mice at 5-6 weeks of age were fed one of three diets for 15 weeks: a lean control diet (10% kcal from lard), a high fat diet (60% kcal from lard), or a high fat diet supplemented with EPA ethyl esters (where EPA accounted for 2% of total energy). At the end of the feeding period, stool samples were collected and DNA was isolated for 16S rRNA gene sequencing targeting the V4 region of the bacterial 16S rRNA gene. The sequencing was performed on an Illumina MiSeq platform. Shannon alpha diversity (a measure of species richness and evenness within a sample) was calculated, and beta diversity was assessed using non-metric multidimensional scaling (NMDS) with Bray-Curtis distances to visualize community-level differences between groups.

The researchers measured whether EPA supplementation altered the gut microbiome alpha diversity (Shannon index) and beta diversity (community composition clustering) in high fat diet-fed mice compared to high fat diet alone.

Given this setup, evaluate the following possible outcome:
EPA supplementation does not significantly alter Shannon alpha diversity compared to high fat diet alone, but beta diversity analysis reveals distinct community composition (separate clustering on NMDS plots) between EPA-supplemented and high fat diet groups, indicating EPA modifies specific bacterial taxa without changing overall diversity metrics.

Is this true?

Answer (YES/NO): NO